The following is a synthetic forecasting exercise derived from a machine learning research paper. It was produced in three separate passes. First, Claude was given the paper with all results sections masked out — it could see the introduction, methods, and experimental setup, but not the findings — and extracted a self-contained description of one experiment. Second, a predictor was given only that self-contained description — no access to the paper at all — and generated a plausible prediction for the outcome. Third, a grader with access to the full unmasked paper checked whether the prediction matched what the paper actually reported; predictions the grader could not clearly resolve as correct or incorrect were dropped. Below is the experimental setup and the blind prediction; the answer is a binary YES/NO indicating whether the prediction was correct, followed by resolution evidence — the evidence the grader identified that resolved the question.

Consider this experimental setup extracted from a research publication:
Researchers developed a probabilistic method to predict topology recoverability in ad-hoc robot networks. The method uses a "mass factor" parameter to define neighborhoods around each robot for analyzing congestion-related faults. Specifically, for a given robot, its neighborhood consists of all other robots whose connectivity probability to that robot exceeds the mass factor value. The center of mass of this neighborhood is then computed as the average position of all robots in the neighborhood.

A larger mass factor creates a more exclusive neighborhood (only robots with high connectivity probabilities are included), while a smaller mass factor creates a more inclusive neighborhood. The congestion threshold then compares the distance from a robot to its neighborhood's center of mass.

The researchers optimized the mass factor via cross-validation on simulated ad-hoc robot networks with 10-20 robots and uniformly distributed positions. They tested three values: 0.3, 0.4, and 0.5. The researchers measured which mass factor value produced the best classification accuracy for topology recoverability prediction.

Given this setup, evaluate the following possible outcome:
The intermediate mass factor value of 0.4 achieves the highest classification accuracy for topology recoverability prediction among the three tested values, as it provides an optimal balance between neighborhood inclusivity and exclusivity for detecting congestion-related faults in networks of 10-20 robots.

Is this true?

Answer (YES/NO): NO